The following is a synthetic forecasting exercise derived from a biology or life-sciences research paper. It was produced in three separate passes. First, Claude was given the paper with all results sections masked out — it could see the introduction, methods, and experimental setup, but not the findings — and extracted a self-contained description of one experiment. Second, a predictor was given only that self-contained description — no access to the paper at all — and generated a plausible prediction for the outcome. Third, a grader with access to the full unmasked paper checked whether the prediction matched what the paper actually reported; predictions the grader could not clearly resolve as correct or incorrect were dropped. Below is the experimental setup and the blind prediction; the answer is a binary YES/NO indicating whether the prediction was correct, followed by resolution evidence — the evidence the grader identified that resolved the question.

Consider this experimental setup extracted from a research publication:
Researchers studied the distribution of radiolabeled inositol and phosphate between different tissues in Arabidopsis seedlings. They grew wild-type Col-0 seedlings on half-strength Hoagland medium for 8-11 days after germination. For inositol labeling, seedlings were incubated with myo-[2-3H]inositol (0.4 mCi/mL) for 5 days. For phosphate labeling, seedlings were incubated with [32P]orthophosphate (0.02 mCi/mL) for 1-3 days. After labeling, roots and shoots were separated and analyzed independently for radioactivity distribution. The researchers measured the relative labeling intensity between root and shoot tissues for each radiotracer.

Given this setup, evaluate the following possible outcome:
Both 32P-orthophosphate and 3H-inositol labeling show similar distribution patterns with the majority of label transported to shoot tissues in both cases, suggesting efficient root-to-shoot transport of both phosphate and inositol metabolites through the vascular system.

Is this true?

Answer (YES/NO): NO